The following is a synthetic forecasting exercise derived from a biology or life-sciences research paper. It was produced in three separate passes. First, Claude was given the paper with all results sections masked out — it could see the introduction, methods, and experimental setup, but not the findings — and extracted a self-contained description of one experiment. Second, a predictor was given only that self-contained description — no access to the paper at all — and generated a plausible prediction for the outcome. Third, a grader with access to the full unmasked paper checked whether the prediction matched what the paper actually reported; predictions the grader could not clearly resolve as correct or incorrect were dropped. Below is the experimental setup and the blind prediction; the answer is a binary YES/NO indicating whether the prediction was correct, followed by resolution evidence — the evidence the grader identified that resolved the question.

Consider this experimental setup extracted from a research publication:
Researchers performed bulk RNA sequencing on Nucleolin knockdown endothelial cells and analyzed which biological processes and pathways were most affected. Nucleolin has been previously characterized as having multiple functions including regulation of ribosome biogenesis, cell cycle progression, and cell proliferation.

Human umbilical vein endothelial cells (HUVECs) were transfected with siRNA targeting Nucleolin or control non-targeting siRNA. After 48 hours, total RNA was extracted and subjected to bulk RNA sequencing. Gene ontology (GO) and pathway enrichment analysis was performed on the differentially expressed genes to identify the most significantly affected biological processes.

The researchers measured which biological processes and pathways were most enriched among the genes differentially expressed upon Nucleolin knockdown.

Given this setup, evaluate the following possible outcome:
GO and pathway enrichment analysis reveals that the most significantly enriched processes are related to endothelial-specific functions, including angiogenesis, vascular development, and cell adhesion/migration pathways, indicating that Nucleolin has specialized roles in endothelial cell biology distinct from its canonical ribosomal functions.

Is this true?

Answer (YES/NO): NO